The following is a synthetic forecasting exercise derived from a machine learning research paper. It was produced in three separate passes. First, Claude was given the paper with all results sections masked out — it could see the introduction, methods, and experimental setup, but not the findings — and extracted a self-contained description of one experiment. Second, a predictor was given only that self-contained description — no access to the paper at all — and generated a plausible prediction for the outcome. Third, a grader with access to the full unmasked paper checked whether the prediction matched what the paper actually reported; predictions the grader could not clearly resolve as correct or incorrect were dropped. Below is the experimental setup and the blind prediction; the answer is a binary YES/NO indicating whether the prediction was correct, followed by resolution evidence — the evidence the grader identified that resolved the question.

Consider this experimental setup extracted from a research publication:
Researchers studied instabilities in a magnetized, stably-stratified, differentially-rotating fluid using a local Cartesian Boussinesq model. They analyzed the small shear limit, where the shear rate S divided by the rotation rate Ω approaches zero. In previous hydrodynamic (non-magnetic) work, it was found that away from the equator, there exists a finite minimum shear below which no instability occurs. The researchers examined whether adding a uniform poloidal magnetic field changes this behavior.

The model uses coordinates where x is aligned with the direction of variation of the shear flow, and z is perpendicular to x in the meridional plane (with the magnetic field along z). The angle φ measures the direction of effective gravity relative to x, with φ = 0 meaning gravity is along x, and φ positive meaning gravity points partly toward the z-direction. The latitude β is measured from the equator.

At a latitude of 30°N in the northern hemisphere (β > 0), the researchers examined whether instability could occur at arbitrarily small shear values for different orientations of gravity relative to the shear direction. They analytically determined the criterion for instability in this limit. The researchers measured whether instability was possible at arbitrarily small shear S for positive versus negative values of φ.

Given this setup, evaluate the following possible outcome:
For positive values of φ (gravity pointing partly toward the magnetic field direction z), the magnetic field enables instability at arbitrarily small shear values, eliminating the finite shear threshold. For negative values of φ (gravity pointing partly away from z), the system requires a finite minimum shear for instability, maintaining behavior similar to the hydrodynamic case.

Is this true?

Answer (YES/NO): YES